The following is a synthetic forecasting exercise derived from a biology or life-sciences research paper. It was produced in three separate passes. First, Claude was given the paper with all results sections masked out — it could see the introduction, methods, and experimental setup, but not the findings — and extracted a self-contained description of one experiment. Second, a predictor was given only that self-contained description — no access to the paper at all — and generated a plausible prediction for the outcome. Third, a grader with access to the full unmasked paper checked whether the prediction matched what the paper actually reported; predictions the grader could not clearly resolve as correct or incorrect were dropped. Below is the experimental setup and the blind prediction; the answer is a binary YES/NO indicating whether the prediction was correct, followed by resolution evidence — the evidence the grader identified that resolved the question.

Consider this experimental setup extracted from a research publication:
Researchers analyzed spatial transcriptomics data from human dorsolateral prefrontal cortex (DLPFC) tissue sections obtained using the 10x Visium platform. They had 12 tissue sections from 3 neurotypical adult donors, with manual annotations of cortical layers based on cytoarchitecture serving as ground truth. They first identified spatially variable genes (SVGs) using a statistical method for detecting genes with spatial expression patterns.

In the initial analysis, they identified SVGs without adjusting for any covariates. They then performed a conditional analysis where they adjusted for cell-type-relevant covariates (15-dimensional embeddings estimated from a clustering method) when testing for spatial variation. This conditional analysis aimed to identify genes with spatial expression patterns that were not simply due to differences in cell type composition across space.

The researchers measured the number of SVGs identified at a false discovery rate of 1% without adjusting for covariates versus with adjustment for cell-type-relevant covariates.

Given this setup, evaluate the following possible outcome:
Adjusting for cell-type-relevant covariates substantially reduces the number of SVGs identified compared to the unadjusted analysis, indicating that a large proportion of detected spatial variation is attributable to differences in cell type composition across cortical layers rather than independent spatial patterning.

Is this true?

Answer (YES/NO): YES